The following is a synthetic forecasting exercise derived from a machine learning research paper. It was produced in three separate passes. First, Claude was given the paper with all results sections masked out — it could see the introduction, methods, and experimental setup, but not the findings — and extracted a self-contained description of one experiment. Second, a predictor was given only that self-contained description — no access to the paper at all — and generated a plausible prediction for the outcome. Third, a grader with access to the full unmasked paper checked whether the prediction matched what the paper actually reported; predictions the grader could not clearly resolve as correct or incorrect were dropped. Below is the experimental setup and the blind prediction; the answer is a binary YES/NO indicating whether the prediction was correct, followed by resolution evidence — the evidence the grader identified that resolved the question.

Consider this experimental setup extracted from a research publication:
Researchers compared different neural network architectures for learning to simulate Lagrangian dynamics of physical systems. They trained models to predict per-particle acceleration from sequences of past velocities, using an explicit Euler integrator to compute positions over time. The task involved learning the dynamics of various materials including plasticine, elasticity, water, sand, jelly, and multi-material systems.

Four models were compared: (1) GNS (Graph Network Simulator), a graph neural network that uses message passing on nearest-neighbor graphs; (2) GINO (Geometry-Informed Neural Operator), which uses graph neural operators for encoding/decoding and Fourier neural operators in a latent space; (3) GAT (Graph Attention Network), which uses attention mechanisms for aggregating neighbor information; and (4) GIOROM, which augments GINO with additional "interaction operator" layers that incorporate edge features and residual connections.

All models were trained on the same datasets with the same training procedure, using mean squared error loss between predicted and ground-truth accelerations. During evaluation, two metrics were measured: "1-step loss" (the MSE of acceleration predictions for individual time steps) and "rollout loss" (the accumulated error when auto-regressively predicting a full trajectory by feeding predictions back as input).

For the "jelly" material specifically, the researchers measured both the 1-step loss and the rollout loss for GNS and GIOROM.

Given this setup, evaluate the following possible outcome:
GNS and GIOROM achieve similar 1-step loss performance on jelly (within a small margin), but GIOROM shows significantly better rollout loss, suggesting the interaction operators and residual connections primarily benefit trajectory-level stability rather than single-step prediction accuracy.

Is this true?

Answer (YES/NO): NO